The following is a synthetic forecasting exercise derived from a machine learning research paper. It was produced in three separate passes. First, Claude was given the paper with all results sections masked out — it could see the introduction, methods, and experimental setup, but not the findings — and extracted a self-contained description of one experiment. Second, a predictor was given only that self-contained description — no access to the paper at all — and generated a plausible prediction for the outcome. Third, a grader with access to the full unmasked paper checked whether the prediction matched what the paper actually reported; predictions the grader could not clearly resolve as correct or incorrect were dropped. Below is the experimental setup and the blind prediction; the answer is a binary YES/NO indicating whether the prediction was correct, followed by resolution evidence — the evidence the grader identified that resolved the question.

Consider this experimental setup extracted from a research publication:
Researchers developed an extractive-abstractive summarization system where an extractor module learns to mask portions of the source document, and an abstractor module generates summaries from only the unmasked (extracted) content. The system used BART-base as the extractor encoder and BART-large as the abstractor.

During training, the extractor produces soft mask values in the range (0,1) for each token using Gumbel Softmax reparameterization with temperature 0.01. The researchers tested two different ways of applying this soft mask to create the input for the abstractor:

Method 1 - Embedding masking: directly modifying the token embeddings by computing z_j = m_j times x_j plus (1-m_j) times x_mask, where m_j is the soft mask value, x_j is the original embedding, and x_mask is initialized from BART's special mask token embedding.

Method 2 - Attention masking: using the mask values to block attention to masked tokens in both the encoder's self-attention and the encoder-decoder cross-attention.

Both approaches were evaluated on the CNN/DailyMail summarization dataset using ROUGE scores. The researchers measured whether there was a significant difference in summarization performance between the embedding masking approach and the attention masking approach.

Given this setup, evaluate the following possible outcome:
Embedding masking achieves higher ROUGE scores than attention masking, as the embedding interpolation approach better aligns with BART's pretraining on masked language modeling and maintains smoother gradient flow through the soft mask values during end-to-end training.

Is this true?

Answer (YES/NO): NO